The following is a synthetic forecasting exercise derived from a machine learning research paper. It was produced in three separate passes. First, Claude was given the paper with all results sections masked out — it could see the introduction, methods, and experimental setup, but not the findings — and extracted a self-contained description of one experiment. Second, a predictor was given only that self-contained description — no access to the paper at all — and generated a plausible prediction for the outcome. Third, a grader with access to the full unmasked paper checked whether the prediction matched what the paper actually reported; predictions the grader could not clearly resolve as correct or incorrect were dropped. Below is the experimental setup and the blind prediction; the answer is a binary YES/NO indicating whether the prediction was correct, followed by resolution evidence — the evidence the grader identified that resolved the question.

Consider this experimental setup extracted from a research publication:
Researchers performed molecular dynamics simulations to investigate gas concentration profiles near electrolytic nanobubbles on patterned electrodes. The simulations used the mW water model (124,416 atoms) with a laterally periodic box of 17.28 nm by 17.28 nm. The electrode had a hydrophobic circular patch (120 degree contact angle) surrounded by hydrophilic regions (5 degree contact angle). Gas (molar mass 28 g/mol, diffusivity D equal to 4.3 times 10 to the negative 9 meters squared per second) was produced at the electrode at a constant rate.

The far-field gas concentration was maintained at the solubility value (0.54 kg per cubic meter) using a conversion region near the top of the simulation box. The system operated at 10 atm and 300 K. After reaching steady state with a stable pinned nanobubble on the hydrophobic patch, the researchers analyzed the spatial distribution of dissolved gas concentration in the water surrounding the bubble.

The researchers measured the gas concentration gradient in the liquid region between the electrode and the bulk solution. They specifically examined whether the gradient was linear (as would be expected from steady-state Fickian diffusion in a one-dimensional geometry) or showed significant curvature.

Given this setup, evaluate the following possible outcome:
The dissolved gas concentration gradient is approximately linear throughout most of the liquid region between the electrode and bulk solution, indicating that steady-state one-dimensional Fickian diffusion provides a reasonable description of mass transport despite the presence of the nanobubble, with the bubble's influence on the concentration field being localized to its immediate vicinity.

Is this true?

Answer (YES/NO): YES